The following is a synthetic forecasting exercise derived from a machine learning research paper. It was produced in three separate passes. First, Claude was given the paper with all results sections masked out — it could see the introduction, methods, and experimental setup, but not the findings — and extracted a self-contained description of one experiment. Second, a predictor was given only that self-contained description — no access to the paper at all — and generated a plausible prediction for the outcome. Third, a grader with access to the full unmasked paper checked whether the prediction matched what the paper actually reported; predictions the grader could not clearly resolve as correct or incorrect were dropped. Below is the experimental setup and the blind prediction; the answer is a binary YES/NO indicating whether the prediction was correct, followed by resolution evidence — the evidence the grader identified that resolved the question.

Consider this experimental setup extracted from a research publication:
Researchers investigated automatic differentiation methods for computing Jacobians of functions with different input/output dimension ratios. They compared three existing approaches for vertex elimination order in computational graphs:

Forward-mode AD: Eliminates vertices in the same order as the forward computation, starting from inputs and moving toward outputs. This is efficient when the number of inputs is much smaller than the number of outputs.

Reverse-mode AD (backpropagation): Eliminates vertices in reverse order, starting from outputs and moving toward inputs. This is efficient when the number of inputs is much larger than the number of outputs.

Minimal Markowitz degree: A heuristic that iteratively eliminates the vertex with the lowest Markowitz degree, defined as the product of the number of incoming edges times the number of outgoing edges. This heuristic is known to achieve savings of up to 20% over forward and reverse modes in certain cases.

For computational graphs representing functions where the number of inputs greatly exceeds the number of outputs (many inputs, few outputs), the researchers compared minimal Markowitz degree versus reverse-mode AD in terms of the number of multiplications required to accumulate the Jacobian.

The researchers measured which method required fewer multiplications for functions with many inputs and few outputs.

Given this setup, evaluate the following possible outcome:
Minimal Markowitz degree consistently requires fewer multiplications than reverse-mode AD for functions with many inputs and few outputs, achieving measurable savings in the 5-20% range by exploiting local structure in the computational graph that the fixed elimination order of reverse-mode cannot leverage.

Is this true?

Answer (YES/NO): NO